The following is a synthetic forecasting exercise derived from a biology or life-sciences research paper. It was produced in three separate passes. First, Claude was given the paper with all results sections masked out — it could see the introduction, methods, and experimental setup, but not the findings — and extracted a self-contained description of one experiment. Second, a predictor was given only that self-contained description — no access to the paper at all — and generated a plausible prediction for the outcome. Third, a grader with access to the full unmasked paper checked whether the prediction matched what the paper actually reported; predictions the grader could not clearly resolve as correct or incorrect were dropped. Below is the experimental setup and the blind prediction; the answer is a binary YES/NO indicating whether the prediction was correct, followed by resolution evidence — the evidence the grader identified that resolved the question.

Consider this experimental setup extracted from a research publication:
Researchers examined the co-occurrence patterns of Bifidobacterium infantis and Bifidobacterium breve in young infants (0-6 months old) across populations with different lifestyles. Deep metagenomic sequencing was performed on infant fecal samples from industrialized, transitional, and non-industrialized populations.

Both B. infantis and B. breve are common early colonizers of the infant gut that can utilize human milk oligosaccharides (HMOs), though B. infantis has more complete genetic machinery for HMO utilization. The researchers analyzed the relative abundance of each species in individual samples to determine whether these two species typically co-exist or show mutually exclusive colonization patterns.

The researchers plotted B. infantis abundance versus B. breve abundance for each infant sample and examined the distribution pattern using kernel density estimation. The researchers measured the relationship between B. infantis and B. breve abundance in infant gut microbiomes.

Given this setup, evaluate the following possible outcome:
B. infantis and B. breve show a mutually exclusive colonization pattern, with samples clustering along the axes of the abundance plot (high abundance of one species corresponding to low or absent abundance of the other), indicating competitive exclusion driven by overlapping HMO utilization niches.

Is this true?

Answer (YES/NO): YES